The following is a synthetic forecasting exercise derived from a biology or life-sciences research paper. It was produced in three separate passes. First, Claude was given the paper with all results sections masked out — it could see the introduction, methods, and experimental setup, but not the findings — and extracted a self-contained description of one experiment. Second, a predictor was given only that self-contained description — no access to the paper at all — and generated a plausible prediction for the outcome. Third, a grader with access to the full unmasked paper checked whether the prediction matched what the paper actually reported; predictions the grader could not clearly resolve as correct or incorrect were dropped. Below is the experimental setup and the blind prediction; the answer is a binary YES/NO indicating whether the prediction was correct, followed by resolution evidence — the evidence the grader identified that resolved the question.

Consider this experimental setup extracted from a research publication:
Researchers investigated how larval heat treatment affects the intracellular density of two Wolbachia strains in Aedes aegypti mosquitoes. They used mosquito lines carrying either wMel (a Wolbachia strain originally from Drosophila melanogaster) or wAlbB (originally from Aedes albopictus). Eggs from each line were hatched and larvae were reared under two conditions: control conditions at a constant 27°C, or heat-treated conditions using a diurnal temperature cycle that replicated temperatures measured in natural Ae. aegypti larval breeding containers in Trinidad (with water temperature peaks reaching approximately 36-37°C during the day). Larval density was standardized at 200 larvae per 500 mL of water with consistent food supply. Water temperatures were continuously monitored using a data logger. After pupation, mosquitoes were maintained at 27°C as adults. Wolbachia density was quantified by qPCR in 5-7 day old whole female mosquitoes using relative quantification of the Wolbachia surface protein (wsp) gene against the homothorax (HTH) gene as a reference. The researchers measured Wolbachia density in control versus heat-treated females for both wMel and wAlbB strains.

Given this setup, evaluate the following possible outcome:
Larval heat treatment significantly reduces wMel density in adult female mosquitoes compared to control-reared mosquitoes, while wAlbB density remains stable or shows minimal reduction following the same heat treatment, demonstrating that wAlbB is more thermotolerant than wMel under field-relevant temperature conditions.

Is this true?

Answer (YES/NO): YES